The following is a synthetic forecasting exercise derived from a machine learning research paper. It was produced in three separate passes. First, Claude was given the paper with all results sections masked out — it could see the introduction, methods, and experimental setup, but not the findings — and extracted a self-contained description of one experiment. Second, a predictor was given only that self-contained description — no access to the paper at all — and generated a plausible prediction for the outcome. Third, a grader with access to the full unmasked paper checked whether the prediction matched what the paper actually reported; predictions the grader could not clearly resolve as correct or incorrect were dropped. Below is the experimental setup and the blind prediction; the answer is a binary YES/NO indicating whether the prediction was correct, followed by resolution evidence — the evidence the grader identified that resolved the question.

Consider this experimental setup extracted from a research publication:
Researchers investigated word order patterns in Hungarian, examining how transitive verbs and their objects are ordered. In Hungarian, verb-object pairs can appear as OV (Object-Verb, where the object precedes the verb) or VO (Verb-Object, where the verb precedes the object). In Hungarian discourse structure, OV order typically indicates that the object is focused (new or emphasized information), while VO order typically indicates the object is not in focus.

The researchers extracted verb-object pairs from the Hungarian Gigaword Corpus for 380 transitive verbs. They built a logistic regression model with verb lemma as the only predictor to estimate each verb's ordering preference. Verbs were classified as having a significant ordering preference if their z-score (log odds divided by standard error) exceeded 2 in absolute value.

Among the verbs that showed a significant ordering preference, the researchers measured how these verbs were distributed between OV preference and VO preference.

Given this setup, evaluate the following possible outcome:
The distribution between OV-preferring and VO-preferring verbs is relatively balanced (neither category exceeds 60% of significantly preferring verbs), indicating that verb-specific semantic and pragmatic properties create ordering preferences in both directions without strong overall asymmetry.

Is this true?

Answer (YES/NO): NO